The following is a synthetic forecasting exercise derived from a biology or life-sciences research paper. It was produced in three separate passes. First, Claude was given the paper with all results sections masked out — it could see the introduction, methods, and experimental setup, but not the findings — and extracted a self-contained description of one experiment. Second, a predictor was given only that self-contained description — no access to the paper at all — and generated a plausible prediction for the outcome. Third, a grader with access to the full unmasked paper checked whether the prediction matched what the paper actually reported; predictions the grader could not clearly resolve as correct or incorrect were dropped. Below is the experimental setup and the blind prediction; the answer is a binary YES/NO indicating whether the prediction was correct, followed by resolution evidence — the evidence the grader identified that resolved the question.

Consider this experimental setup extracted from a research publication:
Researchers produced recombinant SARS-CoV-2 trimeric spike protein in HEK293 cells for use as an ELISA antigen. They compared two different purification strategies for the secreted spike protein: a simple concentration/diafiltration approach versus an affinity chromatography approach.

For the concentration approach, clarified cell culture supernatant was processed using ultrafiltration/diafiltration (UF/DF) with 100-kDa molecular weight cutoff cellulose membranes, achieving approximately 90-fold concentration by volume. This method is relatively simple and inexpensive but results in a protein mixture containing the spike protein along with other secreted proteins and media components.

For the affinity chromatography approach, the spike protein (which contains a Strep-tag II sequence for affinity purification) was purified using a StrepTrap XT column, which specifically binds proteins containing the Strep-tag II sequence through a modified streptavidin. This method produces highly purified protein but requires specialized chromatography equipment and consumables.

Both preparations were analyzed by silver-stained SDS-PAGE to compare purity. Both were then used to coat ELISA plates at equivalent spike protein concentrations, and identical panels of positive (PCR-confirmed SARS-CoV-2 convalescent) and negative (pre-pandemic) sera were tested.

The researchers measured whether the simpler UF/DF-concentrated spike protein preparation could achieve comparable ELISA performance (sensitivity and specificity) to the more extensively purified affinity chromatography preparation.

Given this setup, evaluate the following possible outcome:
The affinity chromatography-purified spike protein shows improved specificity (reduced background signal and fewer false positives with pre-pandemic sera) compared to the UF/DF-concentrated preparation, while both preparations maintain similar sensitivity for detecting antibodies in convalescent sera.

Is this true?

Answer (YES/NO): NO